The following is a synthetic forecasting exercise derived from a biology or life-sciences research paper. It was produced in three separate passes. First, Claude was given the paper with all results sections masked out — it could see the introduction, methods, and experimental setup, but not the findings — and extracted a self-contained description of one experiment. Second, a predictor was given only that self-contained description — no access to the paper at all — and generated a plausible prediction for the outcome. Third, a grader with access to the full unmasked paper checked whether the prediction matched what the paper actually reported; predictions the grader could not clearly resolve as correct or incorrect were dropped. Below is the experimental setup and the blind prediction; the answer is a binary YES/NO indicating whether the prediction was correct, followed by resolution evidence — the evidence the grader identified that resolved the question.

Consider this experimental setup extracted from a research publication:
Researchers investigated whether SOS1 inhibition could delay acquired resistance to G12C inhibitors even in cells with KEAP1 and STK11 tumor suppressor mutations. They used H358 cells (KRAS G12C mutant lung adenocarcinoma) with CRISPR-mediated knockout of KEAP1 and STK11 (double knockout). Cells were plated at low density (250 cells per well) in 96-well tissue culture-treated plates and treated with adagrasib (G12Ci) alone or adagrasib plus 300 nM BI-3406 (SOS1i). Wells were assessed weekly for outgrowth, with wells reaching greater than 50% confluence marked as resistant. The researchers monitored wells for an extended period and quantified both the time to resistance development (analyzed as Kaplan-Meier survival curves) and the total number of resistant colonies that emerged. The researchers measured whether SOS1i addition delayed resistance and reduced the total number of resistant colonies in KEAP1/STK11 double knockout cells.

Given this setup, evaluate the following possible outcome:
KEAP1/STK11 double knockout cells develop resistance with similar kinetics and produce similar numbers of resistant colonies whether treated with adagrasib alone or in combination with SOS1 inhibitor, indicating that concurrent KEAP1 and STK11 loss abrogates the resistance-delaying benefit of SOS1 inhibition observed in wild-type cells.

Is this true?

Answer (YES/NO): NO